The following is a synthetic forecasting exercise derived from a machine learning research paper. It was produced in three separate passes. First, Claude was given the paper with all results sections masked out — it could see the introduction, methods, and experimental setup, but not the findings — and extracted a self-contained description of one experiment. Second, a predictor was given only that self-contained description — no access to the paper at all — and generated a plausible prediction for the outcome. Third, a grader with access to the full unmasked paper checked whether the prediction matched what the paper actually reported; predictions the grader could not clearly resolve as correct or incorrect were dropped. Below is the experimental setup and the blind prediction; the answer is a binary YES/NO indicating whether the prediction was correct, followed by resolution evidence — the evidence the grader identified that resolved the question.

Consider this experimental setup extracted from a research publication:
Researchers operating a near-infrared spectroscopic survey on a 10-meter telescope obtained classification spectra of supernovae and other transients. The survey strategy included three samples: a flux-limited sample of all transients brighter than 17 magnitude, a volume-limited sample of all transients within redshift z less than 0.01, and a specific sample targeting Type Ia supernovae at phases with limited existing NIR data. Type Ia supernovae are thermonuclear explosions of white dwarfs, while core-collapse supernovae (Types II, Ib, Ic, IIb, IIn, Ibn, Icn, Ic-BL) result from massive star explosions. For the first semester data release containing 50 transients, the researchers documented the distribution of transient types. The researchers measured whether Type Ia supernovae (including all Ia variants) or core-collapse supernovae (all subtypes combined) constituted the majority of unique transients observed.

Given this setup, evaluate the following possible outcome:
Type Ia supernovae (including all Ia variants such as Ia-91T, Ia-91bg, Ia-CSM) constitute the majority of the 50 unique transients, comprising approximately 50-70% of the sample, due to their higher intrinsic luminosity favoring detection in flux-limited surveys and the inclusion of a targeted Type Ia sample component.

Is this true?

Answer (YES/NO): NO